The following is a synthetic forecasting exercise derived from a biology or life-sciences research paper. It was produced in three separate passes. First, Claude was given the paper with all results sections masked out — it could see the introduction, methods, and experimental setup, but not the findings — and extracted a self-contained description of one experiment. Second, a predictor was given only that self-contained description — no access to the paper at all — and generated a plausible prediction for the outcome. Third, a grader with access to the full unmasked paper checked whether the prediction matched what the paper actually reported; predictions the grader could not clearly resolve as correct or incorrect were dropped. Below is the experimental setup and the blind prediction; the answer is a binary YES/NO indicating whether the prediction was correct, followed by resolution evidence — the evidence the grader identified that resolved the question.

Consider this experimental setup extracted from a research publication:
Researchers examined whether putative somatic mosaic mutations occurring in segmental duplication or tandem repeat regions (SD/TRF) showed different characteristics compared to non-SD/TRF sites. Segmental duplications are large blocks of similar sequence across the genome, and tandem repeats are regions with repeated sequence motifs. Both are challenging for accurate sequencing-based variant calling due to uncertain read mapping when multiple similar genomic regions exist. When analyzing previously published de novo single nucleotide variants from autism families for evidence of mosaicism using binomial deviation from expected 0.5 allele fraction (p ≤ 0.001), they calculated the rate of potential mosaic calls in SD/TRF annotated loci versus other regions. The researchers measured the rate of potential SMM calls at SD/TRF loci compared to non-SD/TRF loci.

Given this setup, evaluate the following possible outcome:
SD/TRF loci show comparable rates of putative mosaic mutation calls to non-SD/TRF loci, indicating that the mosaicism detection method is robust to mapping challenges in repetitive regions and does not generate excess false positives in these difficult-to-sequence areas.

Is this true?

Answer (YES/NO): NO